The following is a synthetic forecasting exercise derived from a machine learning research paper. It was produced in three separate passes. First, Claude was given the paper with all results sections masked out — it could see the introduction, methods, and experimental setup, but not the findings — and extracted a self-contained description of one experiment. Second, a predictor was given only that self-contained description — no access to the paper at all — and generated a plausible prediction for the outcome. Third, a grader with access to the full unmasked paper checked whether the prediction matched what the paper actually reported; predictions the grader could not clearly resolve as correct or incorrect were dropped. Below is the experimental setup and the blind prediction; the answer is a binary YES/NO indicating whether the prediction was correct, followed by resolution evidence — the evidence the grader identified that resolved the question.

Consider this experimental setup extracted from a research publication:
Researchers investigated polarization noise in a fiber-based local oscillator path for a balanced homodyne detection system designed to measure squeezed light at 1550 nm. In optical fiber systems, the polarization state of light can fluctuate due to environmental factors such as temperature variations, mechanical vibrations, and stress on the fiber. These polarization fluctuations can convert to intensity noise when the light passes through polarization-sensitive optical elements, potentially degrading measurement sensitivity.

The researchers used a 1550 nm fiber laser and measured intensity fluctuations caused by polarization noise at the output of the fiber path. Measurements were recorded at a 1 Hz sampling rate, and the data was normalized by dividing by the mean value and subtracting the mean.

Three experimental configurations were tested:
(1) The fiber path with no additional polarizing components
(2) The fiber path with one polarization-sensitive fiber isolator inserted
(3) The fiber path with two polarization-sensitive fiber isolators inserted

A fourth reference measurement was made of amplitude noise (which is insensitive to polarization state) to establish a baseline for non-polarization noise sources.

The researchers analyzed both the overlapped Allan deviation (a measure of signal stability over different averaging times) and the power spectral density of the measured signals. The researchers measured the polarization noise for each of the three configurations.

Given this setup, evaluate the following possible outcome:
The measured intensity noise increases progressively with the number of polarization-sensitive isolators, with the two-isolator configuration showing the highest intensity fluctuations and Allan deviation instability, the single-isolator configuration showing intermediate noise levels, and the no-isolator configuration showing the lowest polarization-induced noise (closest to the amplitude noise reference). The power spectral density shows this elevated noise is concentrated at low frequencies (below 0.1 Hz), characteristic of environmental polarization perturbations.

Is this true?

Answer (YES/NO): NO